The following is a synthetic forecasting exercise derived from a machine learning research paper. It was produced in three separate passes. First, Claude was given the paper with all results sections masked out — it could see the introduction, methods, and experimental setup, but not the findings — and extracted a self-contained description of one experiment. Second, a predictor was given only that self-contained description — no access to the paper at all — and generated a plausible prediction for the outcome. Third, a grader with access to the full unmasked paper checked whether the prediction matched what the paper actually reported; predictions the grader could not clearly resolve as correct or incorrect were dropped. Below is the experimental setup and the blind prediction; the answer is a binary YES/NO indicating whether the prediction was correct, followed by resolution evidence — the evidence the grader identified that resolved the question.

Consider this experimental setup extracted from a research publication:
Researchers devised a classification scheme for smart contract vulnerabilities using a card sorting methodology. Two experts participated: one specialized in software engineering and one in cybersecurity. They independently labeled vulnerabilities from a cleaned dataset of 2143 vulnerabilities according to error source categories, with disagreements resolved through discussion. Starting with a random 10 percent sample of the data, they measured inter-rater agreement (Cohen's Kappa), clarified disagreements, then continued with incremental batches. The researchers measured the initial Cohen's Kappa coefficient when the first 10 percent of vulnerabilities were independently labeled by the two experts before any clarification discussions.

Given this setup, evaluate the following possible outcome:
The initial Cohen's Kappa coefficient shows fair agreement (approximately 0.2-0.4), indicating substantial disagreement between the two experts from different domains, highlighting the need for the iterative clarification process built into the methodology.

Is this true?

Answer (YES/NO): NO